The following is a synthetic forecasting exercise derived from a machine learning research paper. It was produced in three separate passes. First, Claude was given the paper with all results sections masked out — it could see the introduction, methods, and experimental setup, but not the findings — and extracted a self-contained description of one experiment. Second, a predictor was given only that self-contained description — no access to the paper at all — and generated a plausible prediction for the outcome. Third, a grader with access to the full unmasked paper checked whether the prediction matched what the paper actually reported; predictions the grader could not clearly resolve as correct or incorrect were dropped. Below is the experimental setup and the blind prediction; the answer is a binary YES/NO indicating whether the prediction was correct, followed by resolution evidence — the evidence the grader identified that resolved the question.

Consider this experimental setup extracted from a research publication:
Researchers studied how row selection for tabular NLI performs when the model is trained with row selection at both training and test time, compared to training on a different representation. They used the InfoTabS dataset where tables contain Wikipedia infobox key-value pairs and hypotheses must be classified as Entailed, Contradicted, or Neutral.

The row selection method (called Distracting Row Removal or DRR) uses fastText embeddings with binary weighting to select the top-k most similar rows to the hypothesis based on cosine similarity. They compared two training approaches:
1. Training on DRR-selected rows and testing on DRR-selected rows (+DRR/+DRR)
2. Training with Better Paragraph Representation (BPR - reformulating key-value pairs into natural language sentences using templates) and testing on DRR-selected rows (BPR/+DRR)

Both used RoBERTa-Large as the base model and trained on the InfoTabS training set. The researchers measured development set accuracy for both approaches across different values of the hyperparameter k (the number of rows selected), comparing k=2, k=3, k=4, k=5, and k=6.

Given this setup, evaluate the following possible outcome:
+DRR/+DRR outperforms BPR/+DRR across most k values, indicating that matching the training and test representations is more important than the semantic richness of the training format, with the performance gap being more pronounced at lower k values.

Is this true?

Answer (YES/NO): YES